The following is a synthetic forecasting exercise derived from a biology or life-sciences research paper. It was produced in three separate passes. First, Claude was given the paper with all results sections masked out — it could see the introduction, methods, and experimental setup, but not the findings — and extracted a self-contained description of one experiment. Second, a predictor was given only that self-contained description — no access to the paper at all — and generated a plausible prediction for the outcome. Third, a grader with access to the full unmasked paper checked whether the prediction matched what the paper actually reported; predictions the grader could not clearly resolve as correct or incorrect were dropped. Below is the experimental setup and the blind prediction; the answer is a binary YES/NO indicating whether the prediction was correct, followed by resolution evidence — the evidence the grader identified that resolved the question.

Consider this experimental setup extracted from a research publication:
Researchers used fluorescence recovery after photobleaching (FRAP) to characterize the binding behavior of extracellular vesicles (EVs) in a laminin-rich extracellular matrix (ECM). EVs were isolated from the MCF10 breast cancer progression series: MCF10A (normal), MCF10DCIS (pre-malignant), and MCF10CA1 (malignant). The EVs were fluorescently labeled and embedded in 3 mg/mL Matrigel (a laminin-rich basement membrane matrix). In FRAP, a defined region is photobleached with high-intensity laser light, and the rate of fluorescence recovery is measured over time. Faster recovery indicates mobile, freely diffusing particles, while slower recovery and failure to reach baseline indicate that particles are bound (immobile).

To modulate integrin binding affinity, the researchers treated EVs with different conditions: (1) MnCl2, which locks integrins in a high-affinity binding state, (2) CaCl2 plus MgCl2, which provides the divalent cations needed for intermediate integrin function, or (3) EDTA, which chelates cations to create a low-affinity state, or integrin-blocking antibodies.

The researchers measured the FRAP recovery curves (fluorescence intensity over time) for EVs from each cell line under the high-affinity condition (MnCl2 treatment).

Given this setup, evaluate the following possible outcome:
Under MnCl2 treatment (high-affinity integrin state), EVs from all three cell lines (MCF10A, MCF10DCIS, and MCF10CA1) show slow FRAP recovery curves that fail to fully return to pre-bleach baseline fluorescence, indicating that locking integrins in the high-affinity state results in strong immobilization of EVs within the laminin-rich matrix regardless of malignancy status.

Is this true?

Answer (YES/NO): NO